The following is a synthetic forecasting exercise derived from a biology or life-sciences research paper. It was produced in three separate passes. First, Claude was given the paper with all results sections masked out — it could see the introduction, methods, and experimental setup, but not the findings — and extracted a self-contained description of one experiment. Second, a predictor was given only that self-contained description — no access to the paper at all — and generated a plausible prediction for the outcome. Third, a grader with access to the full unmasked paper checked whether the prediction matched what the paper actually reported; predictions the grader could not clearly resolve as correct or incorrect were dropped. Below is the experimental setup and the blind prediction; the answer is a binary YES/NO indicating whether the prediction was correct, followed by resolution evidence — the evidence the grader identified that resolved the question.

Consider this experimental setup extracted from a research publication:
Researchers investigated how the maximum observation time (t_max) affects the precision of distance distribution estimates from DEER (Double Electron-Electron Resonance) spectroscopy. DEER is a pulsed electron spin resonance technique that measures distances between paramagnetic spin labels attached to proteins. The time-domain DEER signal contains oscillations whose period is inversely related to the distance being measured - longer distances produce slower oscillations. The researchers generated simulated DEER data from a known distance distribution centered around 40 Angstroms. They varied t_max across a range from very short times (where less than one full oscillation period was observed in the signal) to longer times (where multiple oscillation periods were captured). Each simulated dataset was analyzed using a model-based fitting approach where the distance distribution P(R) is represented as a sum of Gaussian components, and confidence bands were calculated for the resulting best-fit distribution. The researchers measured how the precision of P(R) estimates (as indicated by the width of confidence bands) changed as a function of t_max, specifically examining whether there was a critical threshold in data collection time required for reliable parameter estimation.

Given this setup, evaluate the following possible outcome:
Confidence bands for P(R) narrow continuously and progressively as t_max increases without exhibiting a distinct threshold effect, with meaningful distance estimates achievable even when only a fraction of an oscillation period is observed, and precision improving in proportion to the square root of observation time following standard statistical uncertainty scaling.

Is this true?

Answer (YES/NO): NO